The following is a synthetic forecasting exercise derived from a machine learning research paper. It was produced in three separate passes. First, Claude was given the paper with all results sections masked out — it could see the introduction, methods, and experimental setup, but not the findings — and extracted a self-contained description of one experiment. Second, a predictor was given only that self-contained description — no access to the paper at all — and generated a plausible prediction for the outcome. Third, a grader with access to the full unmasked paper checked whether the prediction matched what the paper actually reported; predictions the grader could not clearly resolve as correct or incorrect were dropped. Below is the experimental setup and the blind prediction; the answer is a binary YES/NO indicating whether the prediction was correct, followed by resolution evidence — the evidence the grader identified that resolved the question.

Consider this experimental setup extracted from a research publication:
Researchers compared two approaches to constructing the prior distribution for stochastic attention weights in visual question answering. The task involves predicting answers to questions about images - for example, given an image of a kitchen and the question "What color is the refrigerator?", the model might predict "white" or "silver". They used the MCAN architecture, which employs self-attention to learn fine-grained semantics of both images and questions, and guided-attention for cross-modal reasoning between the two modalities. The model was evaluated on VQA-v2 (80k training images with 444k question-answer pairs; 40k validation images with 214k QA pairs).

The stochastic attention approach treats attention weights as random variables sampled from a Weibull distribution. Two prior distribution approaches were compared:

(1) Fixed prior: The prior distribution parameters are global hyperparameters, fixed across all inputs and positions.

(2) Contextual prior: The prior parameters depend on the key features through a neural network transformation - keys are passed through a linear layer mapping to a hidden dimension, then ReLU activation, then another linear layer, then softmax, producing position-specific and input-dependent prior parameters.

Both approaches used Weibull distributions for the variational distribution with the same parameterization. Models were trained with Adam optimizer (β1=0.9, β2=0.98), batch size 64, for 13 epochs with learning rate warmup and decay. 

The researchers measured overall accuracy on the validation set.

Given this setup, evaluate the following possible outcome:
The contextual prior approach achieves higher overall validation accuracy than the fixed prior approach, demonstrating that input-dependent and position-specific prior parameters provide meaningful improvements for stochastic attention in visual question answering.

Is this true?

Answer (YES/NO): YES